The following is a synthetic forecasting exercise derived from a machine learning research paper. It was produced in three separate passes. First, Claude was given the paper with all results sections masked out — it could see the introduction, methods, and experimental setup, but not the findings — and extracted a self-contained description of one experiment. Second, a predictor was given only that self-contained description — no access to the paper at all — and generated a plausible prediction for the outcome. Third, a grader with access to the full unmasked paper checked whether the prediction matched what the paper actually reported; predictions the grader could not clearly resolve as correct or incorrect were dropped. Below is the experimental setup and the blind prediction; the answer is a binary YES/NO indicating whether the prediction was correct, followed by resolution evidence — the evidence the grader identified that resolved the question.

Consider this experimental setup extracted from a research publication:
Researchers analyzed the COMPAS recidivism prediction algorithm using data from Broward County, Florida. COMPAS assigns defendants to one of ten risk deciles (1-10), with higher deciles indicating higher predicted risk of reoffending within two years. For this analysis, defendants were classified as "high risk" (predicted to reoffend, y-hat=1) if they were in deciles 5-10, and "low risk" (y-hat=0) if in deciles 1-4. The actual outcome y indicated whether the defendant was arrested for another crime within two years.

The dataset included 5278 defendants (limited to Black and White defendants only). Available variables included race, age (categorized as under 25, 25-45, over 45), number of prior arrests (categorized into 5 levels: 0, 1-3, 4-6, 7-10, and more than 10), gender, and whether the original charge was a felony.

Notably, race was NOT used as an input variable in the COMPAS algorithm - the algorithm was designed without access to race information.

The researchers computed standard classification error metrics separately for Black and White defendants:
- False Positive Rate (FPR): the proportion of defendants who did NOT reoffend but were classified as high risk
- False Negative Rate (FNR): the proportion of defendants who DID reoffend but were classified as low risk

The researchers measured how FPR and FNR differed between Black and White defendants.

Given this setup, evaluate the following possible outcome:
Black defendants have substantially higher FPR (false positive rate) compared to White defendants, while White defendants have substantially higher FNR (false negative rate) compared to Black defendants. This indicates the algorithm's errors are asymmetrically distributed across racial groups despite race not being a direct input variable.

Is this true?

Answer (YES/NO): YES